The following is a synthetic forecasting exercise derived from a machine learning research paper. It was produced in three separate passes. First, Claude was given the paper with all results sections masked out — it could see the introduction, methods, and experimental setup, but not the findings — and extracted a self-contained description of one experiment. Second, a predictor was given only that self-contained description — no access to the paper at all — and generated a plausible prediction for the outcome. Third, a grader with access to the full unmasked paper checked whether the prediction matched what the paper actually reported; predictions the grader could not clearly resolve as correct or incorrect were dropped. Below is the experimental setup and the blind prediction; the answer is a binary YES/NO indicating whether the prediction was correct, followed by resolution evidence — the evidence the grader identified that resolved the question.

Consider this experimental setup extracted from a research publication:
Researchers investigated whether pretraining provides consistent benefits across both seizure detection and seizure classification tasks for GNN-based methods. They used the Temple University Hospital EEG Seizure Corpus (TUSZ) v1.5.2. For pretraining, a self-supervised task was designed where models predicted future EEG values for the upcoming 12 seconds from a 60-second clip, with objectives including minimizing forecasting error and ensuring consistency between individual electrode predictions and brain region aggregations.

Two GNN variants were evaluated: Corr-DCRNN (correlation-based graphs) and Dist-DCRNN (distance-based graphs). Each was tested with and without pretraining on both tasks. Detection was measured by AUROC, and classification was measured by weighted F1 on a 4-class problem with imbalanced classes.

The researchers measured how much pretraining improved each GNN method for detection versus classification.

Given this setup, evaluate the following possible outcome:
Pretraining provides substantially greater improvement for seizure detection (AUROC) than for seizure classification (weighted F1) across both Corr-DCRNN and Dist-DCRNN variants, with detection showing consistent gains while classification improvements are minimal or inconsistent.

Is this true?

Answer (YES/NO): NO